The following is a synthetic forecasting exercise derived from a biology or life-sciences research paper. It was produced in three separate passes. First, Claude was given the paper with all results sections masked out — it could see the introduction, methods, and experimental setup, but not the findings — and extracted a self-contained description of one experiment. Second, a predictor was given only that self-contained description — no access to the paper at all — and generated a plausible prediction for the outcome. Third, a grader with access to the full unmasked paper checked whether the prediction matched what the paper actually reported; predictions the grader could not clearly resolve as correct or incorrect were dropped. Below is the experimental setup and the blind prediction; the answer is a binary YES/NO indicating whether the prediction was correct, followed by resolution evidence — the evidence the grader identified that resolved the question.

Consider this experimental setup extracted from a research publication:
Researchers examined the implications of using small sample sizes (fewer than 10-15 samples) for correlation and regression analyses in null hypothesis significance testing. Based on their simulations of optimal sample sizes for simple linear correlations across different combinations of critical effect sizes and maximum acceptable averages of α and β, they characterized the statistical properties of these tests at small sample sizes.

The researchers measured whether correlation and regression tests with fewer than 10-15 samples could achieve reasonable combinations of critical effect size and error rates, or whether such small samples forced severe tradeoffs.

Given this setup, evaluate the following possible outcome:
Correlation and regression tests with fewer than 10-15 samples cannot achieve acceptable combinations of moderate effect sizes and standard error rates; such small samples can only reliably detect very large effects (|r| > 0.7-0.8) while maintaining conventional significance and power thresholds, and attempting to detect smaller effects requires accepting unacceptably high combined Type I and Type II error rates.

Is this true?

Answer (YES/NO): YES